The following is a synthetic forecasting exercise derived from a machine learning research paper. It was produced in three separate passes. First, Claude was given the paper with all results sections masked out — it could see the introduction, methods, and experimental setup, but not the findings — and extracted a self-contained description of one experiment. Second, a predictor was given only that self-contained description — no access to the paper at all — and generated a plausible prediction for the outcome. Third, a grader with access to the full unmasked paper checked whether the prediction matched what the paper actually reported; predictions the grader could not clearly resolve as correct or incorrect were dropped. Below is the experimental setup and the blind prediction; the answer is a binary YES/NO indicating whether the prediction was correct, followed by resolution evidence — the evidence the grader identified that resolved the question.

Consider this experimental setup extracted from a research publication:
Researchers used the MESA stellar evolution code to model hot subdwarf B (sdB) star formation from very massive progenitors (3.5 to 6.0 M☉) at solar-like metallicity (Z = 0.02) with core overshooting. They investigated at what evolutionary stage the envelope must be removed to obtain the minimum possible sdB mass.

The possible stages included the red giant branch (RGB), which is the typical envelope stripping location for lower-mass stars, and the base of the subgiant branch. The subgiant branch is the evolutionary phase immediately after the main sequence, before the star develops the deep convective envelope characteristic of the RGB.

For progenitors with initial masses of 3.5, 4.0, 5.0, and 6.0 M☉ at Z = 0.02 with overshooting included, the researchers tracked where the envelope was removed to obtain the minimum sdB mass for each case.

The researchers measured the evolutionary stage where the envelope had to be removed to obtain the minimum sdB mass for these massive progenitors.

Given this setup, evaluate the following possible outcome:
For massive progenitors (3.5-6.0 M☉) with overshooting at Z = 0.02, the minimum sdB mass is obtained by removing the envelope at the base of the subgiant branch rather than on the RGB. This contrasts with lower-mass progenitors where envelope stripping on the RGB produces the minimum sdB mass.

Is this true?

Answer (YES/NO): YES